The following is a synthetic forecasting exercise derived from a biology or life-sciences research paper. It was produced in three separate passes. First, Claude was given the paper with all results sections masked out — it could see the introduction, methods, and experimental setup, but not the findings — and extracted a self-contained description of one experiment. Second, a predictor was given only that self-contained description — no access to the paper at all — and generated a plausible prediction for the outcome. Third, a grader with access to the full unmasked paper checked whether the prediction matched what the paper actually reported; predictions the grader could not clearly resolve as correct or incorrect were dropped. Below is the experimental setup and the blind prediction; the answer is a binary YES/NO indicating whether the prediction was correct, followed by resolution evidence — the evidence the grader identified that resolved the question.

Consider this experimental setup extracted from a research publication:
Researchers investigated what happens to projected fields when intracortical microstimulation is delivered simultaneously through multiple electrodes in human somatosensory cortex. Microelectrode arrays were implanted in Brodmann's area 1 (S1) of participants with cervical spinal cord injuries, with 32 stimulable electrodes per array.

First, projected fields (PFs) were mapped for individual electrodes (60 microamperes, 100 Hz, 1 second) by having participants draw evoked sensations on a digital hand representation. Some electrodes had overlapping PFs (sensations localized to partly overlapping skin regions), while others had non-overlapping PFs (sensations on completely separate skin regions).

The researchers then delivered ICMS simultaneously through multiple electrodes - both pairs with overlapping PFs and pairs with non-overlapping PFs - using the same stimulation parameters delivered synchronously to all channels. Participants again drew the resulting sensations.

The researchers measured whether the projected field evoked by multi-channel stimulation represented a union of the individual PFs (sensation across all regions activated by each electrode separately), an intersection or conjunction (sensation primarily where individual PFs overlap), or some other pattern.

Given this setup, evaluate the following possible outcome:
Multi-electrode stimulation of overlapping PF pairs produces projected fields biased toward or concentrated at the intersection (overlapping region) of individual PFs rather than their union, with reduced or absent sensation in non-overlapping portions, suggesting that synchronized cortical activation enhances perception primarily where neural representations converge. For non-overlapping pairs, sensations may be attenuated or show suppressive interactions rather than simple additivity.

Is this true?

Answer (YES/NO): NO